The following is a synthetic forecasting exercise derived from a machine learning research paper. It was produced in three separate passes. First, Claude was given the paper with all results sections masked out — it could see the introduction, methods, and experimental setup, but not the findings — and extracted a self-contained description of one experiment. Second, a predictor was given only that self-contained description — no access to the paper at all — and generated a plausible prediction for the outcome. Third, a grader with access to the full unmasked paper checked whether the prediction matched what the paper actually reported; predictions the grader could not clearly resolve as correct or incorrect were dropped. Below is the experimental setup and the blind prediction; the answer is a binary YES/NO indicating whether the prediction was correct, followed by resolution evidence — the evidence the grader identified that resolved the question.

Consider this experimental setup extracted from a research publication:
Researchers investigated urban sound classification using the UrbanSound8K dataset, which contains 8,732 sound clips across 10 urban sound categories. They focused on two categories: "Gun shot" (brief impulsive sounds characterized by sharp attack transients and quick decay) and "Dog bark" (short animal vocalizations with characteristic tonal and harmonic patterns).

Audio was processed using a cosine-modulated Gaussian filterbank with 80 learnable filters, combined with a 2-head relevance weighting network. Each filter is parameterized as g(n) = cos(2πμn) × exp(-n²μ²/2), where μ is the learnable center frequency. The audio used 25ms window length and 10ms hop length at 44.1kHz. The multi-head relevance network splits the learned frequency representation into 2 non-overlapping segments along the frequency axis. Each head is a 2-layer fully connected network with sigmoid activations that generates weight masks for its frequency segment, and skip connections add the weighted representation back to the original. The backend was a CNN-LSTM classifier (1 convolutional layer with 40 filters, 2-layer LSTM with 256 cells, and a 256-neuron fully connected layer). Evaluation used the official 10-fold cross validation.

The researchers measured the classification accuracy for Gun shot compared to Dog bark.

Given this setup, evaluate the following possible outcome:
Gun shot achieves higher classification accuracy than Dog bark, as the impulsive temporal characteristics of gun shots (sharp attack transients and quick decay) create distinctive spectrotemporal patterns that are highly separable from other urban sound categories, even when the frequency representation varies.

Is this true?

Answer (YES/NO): YES